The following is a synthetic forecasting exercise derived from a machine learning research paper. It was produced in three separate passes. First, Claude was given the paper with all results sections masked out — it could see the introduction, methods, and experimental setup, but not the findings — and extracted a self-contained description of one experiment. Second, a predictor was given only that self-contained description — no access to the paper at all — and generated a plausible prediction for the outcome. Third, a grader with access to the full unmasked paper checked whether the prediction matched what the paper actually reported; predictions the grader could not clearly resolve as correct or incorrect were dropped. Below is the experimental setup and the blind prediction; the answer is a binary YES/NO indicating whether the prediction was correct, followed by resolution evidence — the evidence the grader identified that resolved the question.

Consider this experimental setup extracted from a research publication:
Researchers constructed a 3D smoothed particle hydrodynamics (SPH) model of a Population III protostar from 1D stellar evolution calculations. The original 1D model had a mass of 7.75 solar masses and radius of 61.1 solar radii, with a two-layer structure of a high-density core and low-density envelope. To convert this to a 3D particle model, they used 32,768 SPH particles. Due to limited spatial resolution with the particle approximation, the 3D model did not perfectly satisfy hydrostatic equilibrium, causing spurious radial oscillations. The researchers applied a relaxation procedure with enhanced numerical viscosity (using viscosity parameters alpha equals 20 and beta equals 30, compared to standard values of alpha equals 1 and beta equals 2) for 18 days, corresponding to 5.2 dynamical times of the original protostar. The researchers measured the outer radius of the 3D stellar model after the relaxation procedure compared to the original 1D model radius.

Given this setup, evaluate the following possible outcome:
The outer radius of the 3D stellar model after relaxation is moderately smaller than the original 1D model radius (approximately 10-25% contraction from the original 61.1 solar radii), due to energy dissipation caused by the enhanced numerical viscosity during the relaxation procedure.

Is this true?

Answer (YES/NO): NO